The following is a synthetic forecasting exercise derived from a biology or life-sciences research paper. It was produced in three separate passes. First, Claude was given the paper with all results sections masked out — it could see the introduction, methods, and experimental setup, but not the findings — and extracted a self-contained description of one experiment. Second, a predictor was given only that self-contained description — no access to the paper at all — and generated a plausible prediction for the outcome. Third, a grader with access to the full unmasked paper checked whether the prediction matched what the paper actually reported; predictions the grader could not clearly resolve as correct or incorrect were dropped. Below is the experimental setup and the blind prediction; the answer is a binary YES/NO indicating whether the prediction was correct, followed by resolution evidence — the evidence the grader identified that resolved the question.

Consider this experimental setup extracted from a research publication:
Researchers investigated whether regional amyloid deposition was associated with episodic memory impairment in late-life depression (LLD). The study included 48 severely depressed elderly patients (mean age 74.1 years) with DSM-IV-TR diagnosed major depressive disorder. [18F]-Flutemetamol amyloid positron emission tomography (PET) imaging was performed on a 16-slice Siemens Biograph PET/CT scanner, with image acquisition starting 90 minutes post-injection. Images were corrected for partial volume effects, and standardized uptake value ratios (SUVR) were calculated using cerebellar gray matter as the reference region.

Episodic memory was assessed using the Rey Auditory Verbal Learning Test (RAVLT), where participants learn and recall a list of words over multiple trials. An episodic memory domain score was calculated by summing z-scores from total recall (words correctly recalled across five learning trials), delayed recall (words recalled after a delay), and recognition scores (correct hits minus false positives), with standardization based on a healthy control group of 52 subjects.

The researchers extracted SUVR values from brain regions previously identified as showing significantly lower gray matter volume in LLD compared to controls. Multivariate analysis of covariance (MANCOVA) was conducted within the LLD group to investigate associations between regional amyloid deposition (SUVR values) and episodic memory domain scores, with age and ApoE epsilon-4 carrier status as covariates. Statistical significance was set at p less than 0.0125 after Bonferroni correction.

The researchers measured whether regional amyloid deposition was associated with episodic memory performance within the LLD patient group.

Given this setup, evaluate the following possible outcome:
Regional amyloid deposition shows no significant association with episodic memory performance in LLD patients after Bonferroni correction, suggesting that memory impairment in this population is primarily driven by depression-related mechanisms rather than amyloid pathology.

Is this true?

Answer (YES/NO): YES